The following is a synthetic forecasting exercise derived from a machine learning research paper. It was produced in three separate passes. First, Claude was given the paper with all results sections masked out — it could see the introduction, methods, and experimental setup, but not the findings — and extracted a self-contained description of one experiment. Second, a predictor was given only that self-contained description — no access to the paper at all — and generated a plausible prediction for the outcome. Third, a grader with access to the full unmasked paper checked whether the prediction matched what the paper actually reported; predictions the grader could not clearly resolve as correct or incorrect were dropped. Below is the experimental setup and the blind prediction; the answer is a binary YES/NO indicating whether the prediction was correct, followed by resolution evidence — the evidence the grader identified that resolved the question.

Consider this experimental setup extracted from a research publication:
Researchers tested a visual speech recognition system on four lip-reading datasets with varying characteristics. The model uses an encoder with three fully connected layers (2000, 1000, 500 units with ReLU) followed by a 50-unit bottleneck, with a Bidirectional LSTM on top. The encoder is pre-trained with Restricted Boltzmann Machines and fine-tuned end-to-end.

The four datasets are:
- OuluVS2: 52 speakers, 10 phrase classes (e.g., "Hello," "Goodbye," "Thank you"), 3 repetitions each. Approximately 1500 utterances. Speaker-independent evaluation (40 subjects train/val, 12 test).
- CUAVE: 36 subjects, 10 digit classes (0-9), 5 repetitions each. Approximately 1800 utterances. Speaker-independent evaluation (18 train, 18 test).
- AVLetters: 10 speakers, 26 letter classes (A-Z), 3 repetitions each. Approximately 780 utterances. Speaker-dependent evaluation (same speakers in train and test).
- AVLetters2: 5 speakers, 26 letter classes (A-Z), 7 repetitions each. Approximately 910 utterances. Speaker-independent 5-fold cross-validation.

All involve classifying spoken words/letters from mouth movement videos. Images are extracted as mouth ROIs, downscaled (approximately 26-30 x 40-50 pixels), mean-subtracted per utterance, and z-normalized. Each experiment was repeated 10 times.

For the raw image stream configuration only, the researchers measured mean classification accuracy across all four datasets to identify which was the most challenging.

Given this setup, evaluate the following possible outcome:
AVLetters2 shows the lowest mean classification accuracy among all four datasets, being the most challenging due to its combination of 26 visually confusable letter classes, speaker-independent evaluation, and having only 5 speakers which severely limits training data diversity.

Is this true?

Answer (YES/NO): YES